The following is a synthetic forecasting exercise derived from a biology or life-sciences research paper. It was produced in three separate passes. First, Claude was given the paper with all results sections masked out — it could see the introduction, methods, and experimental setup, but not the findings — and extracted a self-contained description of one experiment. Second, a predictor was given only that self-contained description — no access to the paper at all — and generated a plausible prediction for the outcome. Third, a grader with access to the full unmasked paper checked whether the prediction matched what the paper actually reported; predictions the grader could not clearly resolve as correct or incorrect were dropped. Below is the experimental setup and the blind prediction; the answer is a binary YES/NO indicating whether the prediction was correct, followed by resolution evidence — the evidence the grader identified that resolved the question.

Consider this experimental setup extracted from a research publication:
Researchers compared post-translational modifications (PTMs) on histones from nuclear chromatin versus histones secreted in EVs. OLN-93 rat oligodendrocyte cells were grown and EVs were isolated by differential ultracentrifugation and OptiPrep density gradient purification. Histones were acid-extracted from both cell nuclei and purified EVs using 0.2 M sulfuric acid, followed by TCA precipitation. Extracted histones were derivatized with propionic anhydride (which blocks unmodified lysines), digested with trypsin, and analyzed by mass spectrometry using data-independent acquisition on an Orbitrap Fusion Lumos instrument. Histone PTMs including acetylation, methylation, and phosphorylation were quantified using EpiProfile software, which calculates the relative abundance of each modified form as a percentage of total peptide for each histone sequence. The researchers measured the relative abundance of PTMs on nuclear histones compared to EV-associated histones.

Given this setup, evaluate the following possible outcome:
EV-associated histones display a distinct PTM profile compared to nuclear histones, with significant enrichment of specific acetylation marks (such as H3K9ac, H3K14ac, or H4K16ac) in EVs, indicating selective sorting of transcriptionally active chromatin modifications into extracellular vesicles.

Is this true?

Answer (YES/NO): NO